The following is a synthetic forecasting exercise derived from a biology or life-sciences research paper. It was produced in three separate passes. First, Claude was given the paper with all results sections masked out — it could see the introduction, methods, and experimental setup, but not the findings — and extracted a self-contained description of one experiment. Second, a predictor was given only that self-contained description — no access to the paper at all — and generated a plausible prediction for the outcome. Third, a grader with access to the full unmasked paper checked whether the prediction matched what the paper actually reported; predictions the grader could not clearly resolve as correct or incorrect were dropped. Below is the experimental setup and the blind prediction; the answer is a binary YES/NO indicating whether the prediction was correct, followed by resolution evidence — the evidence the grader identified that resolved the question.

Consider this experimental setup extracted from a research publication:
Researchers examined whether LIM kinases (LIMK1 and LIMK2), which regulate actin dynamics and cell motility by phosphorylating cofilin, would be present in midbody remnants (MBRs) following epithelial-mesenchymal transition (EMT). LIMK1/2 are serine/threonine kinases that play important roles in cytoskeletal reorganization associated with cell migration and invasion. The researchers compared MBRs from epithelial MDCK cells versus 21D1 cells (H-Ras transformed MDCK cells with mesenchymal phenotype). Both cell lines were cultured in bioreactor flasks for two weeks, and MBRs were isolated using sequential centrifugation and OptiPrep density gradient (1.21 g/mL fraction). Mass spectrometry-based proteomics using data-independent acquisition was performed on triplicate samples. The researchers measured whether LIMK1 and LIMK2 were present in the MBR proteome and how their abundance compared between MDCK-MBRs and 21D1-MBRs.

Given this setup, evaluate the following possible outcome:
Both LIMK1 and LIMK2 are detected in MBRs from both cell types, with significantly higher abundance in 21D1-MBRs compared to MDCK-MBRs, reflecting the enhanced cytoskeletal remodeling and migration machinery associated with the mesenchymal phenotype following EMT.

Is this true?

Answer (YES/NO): NO